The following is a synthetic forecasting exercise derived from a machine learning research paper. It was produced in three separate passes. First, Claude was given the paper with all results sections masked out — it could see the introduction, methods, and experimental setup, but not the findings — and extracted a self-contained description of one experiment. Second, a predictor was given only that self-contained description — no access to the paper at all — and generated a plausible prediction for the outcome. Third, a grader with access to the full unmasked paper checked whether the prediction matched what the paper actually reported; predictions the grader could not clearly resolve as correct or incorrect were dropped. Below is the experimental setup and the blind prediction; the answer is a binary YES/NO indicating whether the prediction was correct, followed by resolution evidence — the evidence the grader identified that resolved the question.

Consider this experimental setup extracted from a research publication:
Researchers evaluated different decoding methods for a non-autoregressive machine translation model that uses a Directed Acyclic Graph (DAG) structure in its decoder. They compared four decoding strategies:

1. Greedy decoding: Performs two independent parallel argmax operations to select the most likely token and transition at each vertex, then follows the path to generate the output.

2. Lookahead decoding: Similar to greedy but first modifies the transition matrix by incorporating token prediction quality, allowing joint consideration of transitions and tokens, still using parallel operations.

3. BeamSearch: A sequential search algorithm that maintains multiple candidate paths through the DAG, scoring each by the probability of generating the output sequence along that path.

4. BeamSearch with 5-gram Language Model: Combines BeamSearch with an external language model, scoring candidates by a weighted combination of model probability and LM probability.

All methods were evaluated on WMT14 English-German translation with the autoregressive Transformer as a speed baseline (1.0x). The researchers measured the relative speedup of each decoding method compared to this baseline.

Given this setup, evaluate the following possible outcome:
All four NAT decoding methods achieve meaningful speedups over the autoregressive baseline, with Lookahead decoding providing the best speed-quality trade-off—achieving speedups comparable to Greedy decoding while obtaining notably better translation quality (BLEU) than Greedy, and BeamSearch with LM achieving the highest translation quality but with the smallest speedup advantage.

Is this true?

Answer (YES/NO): YES